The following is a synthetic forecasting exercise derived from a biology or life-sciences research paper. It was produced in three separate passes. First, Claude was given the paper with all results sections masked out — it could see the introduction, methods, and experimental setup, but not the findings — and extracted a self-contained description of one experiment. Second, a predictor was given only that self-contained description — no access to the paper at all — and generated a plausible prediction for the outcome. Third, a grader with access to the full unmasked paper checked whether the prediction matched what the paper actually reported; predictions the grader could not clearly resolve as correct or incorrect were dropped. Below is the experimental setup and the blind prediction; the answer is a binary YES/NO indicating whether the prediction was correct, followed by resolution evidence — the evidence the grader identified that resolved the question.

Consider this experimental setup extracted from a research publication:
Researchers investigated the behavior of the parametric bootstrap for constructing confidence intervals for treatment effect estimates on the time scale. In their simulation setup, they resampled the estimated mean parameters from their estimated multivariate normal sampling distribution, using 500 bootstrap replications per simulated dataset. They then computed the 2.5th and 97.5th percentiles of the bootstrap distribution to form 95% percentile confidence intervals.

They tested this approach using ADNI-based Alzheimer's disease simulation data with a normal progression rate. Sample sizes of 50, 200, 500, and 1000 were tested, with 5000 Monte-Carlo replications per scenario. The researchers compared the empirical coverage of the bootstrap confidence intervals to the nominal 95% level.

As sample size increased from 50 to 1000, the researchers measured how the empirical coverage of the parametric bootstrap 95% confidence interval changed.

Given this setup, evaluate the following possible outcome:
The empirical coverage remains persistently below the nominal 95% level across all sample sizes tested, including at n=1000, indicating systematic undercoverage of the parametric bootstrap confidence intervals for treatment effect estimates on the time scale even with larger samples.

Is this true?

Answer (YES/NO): NO